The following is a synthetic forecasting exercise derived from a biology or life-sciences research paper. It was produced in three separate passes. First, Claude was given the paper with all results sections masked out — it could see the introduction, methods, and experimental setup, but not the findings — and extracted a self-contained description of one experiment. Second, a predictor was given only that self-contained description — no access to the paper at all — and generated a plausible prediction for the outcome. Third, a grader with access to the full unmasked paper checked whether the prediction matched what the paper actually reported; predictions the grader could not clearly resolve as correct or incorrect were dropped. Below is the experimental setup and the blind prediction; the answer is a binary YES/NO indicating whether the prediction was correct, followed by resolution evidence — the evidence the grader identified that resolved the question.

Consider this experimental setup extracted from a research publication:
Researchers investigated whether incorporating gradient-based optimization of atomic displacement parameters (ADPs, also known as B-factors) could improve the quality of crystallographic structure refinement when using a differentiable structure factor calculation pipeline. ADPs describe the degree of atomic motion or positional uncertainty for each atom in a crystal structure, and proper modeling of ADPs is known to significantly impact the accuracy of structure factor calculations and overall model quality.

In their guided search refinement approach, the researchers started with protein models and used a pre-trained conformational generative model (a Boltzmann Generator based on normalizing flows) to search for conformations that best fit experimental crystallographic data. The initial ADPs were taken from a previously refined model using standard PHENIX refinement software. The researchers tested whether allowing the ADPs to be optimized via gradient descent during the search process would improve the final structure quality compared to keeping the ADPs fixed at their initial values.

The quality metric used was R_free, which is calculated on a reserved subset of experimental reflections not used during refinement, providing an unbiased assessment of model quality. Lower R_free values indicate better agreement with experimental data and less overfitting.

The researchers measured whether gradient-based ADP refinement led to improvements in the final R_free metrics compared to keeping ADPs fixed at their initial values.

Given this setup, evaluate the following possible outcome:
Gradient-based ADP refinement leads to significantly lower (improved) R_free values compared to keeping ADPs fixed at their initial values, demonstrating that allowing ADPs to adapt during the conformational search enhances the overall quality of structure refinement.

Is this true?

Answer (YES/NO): NO